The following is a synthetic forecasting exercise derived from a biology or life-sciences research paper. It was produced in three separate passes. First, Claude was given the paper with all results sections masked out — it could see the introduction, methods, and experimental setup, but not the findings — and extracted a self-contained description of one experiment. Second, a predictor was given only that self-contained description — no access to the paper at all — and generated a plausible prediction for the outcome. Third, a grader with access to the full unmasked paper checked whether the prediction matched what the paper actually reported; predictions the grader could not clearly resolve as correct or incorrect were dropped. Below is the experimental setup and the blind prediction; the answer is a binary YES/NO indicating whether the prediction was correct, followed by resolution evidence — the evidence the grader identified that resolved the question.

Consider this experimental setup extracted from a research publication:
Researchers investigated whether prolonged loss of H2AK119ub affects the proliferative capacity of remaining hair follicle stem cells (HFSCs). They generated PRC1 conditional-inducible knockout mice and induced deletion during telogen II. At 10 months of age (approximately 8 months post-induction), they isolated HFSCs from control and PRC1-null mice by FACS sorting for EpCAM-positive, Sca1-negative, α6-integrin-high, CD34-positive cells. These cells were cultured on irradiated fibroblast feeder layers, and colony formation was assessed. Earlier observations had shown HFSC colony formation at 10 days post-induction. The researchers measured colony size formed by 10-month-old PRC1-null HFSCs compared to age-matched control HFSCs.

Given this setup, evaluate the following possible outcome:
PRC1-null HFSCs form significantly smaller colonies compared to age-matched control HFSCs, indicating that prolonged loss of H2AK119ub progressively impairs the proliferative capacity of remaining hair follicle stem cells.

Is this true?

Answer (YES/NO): YES